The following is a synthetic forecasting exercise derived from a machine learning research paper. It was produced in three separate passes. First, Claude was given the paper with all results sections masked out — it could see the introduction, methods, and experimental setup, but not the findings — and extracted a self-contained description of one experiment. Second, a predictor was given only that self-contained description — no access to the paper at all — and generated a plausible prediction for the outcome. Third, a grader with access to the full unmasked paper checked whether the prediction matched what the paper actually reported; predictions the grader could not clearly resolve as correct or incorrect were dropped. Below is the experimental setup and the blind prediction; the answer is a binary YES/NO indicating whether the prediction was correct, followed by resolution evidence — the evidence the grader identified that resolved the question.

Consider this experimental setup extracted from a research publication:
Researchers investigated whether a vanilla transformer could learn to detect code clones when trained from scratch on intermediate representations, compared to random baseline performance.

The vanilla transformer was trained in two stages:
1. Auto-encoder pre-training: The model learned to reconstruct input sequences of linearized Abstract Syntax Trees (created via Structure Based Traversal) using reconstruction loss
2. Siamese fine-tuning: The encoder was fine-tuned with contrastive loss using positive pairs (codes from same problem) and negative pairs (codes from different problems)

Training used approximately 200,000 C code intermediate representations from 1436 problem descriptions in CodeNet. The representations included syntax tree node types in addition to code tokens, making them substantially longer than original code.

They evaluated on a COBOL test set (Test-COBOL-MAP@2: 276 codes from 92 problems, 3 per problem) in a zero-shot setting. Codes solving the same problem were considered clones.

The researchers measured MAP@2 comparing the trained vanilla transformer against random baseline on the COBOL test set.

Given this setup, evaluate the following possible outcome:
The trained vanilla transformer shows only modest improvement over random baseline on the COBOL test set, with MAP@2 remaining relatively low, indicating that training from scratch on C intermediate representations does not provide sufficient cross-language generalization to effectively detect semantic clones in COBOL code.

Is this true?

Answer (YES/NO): NO